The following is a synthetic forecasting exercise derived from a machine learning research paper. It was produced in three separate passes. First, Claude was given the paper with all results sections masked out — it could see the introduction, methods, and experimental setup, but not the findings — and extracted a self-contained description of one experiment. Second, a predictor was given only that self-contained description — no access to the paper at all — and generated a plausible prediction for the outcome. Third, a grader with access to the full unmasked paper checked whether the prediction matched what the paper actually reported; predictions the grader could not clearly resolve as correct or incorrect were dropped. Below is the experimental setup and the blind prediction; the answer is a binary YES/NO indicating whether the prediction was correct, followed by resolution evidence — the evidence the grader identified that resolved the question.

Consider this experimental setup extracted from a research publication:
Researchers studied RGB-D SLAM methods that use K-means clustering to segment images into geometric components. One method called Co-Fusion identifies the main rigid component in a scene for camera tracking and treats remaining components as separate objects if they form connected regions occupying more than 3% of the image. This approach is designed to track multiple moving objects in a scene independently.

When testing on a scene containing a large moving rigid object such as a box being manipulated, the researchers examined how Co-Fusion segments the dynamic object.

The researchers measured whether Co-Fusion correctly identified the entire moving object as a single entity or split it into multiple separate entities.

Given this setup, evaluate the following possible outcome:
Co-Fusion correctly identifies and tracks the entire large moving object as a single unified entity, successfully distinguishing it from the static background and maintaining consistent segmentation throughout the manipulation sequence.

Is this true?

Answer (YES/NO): NO